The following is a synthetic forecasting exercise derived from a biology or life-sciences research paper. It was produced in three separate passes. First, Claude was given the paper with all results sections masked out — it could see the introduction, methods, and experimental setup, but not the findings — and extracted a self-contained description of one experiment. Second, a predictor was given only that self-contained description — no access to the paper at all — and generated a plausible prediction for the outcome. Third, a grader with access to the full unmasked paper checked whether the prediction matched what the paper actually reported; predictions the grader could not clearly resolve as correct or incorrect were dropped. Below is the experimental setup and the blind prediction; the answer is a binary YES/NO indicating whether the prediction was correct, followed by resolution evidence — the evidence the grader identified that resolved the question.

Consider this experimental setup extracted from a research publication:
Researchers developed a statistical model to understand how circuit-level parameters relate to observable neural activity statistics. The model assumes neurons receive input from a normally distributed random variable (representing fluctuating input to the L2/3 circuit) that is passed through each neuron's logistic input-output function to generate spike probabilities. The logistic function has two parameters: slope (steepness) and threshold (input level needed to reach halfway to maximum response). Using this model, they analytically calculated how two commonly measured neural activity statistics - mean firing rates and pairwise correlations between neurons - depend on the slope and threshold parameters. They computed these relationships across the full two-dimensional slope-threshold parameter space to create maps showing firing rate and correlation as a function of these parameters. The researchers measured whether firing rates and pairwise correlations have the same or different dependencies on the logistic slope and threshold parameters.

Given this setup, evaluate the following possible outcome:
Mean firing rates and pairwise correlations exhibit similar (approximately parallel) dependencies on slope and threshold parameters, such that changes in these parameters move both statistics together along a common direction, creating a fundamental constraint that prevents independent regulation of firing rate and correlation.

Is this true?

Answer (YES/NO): NO